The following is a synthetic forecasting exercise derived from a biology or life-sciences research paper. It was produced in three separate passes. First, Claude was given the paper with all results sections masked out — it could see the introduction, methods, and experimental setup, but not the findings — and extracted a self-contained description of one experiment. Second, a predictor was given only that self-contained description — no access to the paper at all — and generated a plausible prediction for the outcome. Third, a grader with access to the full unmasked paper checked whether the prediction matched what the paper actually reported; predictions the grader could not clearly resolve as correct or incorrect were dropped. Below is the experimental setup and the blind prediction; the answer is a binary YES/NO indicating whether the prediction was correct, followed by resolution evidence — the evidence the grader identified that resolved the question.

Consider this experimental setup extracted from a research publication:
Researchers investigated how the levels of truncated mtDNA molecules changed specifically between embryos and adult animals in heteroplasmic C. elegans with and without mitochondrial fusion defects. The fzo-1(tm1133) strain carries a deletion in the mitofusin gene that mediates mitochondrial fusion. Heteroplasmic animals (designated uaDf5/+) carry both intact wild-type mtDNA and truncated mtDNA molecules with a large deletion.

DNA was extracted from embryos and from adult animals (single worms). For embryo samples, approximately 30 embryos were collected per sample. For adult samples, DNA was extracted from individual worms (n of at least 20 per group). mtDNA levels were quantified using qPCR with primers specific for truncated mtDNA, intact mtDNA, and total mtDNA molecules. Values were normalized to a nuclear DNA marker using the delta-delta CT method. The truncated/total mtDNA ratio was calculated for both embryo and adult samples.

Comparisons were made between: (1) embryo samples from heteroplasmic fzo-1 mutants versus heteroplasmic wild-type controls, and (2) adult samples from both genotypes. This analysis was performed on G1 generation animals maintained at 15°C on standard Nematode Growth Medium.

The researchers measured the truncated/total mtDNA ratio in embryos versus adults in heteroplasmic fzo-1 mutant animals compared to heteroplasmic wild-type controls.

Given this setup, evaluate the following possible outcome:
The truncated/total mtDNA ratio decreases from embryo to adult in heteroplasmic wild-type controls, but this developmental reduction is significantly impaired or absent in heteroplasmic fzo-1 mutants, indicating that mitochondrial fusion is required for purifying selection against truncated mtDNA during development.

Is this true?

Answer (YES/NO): NO